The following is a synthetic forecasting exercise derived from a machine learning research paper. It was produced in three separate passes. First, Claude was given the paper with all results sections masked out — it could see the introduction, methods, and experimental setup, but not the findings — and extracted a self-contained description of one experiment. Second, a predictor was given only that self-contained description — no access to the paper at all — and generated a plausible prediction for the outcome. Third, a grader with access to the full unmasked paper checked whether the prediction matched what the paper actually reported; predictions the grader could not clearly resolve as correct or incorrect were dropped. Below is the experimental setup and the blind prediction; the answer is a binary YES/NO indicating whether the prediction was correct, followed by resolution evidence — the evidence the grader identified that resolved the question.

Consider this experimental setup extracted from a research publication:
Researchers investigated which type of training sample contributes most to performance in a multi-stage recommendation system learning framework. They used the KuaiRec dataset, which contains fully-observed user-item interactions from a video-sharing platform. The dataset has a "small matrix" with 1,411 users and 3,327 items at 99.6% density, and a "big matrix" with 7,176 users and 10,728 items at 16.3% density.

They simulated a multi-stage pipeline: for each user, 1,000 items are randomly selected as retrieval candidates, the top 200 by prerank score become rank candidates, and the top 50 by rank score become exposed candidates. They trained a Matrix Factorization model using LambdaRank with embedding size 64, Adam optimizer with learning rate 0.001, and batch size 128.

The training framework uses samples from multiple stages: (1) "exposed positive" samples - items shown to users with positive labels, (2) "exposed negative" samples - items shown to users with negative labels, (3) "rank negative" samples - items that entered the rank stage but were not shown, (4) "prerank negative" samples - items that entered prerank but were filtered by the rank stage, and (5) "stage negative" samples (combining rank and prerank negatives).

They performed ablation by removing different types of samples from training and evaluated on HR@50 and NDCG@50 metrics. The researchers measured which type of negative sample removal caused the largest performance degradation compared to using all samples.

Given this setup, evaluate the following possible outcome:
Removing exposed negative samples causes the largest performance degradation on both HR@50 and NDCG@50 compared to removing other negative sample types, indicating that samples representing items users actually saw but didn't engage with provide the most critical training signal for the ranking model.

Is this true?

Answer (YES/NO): NO